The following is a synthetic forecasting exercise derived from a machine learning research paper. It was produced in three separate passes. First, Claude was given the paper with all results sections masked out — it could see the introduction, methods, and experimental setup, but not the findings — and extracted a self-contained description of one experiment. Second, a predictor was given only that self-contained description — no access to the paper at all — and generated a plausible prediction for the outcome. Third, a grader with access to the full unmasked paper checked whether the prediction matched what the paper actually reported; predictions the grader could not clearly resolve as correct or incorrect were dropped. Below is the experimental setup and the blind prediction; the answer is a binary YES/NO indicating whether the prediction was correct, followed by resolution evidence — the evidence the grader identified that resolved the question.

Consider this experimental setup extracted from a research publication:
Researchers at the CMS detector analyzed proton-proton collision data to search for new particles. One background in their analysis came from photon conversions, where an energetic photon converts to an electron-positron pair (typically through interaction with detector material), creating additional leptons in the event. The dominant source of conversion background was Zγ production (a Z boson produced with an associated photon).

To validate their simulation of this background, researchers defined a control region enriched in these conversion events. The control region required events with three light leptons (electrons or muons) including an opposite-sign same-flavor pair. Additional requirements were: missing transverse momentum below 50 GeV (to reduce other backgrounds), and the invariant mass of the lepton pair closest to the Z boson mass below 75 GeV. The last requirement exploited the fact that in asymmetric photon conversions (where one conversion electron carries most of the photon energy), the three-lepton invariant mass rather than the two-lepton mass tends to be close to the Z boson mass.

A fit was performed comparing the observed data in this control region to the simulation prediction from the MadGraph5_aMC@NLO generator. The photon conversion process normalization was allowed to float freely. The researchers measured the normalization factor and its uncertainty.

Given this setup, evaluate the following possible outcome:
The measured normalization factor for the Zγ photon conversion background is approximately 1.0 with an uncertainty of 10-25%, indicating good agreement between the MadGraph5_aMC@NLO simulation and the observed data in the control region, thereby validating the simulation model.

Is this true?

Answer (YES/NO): NO